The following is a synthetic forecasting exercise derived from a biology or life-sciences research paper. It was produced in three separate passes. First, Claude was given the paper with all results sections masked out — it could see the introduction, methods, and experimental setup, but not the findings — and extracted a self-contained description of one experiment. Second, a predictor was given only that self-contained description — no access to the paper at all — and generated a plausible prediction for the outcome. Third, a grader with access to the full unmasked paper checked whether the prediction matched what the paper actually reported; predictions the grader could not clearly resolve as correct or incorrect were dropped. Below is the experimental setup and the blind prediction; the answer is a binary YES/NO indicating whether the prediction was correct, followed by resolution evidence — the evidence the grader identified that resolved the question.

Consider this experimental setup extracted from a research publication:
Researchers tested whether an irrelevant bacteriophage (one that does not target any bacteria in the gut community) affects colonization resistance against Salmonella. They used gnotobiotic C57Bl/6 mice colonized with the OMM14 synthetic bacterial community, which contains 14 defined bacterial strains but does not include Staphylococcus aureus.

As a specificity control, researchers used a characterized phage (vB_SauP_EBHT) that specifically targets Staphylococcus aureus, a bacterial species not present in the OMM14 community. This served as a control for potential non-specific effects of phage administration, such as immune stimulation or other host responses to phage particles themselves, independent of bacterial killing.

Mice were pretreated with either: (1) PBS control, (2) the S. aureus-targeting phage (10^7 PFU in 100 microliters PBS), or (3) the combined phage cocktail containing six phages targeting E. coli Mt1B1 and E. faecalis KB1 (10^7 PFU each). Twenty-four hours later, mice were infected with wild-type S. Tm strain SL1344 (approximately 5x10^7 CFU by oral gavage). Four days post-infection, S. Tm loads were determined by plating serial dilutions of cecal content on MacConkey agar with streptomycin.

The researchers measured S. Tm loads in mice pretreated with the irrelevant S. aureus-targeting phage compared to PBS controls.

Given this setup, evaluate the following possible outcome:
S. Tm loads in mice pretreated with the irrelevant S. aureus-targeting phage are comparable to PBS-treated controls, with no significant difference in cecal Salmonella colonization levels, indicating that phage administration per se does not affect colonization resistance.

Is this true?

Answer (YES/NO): YES